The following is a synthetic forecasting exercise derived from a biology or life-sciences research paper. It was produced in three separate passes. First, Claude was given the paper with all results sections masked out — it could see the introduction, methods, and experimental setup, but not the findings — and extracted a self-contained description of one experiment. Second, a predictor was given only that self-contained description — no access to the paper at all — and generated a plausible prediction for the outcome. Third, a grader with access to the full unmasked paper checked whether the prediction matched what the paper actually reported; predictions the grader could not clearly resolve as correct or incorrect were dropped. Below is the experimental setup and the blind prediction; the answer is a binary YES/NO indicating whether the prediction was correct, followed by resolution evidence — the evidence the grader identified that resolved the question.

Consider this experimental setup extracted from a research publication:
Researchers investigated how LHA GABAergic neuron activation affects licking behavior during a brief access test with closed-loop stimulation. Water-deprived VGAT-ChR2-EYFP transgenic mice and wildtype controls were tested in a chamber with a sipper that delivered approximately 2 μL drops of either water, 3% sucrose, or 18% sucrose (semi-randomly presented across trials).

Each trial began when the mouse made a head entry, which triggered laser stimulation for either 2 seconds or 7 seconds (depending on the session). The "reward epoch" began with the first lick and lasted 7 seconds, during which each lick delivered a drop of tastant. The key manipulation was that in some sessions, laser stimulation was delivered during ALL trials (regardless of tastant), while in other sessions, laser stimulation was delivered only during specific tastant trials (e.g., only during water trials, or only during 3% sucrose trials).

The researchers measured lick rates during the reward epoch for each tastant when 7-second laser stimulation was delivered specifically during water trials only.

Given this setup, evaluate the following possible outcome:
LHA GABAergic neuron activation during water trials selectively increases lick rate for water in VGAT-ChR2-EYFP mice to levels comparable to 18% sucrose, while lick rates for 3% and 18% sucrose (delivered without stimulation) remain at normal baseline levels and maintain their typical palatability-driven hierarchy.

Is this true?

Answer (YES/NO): NO